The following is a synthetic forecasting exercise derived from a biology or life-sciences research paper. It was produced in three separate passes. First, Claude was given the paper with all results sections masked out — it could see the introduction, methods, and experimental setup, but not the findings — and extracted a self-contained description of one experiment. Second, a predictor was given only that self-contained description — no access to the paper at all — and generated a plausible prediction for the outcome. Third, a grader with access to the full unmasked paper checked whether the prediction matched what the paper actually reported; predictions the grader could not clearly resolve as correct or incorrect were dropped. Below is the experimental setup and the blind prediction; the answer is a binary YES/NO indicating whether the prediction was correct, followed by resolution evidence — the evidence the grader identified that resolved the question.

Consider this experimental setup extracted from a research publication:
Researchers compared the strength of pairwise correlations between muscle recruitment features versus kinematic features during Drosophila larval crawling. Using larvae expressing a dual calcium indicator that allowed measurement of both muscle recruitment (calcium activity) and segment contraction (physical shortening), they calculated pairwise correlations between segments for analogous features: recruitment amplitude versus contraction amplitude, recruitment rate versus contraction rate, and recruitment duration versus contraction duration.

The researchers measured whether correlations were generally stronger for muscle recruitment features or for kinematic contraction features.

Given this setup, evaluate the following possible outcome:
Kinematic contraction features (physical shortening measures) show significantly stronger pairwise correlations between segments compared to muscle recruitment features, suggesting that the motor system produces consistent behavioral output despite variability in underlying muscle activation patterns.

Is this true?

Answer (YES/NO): NO